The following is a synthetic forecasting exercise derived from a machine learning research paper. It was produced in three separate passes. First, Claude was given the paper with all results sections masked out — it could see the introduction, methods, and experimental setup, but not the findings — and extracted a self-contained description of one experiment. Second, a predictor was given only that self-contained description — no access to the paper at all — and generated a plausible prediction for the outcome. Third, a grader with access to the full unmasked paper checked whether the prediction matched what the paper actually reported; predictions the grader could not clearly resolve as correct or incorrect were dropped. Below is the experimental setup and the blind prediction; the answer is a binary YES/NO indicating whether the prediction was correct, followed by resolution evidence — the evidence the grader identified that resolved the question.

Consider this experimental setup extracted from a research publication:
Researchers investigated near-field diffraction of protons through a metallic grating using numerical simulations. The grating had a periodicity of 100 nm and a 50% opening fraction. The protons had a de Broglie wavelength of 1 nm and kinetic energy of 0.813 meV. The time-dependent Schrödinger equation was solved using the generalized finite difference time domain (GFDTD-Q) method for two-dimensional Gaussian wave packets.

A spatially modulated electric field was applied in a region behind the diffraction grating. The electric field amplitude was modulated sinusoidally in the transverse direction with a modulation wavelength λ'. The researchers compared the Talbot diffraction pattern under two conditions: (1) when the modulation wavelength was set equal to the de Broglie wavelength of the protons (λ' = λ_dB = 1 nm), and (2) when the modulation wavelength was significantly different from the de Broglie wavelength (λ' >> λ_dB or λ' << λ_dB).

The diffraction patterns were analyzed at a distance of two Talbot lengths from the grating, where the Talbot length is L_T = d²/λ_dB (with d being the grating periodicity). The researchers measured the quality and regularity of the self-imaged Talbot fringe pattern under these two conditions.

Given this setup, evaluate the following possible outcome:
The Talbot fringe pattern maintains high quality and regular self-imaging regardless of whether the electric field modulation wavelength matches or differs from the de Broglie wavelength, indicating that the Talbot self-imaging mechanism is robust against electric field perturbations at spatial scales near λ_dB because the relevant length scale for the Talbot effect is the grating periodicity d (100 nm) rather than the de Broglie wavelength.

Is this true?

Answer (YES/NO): NO